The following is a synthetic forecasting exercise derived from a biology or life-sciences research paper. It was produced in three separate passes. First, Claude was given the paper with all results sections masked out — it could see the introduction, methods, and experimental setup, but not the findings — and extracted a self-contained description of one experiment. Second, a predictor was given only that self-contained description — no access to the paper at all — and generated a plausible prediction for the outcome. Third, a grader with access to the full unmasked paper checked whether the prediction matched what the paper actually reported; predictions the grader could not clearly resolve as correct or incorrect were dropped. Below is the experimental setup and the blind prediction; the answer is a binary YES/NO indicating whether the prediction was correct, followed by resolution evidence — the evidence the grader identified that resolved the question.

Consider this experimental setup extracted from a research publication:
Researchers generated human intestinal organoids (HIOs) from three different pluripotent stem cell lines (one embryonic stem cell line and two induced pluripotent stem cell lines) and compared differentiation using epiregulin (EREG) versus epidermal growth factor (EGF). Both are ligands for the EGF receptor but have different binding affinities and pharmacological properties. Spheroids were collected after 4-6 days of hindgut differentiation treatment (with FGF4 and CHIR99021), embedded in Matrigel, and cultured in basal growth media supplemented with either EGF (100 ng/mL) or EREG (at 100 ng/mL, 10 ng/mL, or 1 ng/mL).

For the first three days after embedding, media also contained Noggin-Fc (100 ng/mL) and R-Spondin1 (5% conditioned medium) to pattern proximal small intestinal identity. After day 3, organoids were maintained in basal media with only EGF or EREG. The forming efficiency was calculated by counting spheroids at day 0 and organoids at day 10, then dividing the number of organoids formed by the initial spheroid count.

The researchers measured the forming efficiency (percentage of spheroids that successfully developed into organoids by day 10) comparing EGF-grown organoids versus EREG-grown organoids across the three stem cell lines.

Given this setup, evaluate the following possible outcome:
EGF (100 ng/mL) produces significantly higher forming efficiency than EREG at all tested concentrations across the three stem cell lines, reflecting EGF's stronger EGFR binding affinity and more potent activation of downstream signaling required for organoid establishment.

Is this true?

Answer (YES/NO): NO